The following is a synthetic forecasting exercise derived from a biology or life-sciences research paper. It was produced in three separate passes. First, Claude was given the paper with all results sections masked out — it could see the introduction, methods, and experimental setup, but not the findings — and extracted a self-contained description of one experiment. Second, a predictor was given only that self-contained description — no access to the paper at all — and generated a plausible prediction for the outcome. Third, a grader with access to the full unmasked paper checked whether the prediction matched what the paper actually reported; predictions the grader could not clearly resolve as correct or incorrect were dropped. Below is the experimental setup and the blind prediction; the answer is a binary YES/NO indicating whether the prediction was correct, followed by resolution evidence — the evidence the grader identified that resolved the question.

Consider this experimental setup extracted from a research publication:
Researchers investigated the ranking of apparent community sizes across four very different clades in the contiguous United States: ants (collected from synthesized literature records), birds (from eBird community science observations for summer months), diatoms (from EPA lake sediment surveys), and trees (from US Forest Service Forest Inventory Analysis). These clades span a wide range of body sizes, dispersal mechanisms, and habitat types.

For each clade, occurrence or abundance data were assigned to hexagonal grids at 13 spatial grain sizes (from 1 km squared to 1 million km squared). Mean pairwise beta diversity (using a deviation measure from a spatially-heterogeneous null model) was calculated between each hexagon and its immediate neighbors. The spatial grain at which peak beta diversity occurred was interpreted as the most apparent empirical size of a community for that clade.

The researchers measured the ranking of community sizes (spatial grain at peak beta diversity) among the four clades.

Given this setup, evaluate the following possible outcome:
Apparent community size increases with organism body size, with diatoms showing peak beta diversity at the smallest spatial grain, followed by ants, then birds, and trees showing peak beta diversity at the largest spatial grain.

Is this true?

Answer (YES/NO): NO